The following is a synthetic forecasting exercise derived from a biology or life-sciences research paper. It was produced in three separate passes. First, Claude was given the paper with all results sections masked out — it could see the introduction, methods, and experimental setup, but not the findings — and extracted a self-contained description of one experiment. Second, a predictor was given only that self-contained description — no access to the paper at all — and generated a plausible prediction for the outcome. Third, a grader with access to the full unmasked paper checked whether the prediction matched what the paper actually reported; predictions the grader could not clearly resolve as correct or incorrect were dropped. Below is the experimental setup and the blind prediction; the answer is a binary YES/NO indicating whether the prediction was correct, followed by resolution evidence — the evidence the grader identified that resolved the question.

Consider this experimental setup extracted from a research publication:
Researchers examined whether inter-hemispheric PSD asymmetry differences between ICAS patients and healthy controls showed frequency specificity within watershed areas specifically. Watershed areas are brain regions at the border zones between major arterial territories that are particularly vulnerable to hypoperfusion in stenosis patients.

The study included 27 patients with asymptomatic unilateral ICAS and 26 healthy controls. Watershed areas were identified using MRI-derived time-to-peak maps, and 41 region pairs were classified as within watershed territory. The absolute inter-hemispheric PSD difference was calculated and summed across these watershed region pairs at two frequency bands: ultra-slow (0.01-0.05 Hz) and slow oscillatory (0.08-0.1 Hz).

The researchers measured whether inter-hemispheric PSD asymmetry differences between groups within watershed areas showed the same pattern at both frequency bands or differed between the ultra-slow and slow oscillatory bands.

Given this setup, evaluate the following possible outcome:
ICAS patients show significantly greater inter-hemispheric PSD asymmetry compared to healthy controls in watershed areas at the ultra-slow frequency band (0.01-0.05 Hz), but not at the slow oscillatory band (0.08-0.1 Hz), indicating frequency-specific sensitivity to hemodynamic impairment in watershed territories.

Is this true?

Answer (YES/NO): NO